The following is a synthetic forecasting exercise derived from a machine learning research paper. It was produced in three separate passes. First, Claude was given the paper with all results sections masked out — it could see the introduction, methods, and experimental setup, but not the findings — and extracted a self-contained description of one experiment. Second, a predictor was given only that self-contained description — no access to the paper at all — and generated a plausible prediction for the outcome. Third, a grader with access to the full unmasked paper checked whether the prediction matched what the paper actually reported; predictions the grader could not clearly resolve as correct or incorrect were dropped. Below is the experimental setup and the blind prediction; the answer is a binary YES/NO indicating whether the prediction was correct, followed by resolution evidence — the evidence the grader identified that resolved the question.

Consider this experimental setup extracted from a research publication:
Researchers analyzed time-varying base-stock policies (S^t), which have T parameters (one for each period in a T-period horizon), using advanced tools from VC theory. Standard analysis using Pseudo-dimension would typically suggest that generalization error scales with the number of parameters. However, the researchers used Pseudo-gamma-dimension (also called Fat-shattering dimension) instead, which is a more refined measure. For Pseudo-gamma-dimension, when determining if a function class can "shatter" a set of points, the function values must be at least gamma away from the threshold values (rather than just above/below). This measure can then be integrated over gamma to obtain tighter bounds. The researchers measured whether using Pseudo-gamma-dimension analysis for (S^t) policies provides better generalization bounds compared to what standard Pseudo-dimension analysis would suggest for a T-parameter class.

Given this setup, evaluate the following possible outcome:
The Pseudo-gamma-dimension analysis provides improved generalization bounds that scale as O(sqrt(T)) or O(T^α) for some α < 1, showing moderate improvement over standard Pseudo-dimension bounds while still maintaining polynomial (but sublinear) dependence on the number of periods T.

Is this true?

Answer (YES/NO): NO